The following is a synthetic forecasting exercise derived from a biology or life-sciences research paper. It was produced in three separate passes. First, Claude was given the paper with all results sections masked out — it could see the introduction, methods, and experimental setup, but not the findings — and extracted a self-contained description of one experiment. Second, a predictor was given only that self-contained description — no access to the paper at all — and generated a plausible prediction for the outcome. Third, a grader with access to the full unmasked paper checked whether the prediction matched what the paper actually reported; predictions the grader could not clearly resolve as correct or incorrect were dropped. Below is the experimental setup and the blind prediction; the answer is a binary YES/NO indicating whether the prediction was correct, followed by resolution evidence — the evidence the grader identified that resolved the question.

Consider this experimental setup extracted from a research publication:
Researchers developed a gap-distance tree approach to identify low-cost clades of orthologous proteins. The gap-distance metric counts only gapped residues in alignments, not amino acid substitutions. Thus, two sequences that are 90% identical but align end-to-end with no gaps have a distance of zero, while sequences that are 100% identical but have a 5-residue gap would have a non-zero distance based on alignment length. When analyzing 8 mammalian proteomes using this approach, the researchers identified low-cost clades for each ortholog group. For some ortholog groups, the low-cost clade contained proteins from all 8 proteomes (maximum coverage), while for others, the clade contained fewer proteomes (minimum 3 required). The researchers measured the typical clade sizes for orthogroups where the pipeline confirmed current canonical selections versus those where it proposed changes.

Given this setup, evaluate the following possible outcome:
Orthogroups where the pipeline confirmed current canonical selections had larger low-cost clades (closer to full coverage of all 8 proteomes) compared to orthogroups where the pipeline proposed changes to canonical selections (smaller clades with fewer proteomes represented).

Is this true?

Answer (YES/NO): NO